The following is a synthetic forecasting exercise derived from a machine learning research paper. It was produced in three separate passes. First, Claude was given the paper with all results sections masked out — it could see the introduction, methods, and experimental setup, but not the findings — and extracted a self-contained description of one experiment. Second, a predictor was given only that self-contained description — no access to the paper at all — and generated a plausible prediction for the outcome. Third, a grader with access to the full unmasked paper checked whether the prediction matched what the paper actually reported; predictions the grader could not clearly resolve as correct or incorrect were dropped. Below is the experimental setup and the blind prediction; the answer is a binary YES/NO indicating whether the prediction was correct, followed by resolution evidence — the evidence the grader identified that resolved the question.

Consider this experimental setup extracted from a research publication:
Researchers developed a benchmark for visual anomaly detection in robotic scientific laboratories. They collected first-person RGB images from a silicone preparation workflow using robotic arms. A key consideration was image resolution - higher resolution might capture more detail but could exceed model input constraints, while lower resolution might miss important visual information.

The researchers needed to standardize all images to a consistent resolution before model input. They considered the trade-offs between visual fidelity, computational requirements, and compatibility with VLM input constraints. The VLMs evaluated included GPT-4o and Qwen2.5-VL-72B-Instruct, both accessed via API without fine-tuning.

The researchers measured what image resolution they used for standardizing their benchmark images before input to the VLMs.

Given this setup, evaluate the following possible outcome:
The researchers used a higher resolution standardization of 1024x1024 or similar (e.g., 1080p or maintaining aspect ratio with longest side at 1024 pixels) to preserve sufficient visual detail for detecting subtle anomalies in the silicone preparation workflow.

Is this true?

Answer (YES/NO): NO